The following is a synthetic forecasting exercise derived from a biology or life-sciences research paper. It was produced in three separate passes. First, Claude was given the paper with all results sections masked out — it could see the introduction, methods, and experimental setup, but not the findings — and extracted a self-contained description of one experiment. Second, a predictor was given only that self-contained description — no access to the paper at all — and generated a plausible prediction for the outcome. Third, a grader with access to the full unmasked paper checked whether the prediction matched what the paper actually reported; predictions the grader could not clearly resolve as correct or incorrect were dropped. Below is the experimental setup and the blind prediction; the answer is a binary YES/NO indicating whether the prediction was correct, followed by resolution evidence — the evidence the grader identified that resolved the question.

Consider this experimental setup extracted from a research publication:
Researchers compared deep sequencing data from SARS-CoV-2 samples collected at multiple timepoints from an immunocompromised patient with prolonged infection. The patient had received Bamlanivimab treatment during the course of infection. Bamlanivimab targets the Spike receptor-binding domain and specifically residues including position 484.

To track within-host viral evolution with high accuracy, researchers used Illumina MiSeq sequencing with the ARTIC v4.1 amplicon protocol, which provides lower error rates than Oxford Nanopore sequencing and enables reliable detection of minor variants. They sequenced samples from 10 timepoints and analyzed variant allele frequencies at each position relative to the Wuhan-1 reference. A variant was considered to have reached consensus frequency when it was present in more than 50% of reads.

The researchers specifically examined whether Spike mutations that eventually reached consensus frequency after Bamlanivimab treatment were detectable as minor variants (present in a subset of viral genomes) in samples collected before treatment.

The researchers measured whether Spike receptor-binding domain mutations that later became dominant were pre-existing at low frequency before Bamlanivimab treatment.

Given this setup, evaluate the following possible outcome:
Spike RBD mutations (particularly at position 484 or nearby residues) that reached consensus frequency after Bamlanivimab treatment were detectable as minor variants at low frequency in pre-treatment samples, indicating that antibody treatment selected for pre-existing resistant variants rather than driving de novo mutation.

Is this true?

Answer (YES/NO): YES